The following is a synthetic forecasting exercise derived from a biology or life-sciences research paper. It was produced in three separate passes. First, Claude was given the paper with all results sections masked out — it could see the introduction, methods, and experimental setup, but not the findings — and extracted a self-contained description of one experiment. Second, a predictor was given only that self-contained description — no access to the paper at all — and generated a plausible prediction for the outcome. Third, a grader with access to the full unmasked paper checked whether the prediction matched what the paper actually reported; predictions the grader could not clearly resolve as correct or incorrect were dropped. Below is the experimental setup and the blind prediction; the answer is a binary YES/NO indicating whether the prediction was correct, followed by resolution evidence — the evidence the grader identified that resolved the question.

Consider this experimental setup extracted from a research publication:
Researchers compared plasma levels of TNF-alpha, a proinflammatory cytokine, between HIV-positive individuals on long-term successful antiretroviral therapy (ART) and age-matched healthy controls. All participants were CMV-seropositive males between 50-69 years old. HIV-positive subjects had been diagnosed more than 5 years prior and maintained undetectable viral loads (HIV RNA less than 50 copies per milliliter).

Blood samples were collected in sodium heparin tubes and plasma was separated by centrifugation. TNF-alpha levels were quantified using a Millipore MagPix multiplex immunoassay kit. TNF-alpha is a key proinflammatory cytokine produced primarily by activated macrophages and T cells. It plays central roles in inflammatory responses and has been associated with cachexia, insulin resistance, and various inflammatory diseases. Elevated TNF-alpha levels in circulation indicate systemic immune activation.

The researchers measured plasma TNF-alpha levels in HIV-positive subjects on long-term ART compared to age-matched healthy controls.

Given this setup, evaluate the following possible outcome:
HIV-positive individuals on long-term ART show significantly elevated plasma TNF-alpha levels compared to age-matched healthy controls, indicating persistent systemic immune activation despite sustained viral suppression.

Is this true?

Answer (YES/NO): NO